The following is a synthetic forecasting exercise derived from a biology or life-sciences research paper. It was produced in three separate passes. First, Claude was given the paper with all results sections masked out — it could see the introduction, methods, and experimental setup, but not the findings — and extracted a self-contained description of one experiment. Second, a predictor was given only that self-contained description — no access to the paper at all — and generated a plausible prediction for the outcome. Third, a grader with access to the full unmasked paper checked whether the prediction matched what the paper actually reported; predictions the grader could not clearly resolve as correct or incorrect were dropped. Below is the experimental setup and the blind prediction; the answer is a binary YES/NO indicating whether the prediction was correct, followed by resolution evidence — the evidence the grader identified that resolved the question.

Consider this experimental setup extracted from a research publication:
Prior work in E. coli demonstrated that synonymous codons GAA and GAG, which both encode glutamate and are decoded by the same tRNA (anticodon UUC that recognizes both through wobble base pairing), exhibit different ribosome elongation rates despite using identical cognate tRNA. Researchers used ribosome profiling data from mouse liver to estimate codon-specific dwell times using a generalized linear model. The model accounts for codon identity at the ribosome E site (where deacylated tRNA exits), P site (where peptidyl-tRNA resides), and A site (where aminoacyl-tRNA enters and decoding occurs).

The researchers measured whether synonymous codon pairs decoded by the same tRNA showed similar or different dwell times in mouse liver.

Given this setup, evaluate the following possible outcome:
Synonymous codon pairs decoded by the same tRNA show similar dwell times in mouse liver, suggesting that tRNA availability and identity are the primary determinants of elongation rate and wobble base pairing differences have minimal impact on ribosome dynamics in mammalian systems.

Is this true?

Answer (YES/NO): NO